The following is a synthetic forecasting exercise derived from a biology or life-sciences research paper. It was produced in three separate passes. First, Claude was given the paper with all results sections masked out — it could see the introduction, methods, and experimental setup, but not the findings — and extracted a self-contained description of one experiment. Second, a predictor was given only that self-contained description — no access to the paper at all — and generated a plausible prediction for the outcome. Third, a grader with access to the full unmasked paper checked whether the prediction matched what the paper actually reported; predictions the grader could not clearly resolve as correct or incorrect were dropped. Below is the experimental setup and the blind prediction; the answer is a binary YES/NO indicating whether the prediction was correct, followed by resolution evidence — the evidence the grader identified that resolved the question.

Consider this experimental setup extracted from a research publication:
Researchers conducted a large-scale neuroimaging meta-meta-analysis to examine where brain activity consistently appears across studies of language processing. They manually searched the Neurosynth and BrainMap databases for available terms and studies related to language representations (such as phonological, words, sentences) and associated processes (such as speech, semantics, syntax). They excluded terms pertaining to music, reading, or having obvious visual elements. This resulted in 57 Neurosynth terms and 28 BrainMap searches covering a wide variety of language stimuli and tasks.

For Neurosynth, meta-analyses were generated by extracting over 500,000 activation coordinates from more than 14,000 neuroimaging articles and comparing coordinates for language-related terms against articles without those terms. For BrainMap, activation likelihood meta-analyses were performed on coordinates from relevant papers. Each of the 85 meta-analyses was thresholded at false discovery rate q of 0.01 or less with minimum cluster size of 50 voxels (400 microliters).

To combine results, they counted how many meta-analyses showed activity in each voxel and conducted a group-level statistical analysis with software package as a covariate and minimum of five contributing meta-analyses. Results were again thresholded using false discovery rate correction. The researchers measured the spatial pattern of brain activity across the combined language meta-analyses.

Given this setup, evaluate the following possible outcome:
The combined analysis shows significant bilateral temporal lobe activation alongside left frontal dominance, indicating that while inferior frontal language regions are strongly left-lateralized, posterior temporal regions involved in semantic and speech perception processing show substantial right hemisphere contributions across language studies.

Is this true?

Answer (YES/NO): YES